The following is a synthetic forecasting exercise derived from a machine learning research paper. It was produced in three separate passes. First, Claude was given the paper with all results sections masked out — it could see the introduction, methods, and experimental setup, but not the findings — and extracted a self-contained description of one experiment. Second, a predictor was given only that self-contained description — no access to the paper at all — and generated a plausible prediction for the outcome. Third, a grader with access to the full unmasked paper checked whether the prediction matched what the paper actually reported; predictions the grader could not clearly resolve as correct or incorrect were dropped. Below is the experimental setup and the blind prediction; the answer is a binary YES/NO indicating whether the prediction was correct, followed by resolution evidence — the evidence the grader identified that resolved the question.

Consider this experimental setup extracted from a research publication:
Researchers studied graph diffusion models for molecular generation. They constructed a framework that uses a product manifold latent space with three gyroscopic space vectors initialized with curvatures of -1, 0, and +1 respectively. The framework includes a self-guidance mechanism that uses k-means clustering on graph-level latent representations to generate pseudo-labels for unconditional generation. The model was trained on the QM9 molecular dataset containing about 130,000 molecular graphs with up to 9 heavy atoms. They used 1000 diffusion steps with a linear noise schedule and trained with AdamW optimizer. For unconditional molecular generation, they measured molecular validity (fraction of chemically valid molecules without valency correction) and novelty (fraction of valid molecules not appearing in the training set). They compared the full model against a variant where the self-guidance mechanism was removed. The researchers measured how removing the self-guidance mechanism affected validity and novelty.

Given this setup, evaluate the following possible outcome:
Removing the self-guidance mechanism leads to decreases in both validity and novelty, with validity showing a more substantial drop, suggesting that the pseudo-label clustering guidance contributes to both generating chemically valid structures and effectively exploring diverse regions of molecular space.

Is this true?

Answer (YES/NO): NO